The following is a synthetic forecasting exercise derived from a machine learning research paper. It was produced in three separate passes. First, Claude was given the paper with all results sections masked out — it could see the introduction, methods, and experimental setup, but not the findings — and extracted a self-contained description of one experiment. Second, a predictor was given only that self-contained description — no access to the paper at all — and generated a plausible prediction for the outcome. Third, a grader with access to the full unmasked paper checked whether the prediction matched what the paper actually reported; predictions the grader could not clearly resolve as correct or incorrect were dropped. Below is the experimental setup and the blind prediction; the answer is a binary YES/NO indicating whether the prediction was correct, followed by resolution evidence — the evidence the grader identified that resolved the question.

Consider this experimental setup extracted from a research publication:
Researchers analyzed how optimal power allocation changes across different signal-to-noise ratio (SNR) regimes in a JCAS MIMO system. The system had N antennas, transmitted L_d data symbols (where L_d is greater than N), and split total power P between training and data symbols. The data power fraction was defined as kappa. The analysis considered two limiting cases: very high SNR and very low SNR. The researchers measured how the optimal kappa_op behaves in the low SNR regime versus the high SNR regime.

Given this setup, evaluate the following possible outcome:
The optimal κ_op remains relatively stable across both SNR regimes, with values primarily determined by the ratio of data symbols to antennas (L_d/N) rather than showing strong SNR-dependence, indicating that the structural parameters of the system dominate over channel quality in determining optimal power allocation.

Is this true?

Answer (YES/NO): NO